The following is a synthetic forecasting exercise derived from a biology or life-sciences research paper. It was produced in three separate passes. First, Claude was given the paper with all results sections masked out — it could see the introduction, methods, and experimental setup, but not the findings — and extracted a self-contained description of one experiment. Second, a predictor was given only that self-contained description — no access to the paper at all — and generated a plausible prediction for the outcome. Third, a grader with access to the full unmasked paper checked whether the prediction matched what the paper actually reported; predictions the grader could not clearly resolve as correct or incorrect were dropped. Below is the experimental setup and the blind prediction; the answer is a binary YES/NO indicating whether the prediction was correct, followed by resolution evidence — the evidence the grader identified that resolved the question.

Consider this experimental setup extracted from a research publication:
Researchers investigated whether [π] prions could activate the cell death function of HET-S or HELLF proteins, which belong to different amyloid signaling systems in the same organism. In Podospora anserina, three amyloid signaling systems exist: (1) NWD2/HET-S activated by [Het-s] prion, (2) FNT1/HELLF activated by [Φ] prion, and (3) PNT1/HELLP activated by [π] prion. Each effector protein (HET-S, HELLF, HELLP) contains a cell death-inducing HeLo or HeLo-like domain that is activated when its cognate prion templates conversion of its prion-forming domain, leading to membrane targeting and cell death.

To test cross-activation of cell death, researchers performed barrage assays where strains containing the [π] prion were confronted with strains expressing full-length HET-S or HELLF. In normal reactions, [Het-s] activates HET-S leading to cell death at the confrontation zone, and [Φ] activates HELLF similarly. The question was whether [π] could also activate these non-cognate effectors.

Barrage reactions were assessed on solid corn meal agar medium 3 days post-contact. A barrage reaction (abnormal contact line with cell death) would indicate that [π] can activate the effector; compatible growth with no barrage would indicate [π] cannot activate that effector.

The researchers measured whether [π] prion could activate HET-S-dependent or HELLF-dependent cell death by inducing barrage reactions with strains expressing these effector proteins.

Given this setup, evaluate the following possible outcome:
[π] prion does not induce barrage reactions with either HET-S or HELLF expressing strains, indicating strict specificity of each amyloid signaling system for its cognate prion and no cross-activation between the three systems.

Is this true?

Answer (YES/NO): YES